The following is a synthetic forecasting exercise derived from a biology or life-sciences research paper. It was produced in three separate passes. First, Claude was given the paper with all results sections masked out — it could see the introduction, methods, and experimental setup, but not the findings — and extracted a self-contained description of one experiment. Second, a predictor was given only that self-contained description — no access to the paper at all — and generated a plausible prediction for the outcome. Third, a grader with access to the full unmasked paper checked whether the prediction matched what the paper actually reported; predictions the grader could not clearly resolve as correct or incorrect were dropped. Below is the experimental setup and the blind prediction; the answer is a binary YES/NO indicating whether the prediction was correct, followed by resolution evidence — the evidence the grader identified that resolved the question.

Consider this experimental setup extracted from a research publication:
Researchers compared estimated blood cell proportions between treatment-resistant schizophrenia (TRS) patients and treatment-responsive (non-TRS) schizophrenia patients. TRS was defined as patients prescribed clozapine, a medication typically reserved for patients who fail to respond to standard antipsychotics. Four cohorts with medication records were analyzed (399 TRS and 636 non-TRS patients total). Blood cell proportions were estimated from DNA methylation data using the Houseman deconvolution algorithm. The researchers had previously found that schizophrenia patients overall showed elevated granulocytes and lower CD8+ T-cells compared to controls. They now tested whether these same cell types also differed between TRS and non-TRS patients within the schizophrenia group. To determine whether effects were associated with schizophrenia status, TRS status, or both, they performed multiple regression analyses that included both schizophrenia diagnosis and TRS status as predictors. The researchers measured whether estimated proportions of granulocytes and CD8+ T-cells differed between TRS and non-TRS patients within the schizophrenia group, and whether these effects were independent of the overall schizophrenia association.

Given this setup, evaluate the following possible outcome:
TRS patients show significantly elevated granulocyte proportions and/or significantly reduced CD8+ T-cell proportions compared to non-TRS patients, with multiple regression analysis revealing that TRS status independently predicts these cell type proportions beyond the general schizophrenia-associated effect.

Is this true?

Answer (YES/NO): YES